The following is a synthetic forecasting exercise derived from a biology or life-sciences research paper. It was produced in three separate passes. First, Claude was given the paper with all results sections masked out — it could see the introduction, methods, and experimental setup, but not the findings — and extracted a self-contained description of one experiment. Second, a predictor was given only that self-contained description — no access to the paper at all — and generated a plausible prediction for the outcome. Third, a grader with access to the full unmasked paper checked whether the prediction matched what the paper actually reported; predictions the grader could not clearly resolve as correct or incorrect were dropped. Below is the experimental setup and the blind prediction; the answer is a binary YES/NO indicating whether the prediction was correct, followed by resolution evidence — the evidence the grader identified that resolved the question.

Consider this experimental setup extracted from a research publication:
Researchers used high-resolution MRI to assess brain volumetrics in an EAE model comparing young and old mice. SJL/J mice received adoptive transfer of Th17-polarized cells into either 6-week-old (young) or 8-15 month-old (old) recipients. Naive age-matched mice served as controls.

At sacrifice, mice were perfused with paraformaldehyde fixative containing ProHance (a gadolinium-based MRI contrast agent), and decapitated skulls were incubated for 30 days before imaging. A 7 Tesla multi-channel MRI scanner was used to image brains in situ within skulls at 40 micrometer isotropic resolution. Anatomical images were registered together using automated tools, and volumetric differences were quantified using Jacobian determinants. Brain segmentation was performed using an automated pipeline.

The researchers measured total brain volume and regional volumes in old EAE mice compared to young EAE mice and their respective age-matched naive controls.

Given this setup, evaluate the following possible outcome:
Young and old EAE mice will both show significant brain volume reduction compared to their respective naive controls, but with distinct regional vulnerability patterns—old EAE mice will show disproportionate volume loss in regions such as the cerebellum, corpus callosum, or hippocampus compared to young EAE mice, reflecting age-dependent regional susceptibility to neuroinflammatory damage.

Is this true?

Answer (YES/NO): NO